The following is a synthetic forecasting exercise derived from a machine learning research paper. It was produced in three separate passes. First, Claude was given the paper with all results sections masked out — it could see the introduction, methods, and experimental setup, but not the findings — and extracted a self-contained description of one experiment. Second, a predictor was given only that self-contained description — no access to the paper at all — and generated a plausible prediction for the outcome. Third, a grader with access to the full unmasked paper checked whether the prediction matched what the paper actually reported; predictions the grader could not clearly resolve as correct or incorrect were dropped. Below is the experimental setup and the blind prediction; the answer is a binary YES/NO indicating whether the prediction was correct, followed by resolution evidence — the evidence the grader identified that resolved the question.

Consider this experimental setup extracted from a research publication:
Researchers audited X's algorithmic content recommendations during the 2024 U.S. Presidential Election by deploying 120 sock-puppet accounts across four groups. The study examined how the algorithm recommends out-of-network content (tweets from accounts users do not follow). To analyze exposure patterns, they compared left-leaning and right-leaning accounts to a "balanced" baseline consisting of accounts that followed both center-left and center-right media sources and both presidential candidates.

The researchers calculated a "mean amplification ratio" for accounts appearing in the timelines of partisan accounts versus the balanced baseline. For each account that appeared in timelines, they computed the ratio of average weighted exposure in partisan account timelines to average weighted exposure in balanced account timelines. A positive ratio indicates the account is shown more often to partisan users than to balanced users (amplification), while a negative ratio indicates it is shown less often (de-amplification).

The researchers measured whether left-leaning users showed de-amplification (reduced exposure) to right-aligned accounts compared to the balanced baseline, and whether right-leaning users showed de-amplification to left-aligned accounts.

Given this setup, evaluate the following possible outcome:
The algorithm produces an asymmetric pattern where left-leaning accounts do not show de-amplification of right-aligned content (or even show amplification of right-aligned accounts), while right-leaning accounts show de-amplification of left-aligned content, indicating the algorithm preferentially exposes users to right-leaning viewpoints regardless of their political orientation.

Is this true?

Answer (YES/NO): NO